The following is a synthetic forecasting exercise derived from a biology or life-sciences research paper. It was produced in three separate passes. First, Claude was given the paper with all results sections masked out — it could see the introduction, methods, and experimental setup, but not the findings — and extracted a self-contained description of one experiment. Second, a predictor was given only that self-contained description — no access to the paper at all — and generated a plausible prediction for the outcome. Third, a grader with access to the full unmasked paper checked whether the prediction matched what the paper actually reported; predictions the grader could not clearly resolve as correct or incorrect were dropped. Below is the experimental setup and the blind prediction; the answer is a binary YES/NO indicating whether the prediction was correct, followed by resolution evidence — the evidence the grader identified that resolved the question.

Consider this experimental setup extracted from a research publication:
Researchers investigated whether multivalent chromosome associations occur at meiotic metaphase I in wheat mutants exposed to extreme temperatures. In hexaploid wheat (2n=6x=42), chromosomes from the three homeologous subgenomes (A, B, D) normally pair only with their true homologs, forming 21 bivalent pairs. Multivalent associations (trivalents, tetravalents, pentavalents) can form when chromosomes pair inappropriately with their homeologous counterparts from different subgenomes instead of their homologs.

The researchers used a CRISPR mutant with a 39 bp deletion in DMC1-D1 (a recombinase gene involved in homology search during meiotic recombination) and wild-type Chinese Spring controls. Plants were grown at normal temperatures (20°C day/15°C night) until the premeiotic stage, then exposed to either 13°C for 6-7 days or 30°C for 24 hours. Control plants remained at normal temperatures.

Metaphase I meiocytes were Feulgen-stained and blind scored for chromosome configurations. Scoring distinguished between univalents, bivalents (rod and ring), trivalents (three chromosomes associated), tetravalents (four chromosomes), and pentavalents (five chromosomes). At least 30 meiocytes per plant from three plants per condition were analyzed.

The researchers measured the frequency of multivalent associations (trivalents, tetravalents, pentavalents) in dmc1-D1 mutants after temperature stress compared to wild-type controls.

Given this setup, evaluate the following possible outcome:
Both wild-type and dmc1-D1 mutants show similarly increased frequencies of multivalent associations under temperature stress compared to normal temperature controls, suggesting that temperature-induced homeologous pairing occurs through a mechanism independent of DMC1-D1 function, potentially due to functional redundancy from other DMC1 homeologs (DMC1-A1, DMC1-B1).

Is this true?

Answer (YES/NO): NO